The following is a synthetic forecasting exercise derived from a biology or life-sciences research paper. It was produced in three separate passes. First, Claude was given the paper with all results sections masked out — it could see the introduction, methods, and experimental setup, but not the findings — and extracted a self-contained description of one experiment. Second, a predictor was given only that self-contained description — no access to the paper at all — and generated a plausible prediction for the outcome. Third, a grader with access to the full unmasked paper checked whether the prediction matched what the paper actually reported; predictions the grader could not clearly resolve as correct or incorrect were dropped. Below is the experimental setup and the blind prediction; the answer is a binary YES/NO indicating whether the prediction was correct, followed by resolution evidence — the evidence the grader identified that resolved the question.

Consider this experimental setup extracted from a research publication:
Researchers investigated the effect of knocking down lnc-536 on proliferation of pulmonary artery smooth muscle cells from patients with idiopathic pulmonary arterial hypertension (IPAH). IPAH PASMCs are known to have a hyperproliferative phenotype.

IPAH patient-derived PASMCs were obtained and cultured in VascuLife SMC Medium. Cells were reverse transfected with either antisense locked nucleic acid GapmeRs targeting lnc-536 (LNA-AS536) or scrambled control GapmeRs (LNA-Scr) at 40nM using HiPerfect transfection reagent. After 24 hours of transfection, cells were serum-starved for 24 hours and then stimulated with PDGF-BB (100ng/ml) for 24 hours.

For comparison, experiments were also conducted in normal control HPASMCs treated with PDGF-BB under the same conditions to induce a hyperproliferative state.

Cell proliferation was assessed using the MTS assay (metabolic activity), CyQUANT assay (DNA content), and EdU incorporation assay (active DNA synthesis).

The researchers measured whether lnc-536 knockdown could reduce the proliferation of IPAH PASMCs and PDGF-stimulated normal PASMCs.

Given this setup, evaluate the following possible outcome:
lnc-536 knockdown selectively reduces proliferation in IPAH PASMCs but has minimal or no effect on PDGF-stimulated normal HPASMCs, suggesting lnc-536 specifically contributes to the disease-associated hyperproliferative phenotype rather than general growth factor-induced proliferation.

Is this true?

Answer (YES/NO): NO